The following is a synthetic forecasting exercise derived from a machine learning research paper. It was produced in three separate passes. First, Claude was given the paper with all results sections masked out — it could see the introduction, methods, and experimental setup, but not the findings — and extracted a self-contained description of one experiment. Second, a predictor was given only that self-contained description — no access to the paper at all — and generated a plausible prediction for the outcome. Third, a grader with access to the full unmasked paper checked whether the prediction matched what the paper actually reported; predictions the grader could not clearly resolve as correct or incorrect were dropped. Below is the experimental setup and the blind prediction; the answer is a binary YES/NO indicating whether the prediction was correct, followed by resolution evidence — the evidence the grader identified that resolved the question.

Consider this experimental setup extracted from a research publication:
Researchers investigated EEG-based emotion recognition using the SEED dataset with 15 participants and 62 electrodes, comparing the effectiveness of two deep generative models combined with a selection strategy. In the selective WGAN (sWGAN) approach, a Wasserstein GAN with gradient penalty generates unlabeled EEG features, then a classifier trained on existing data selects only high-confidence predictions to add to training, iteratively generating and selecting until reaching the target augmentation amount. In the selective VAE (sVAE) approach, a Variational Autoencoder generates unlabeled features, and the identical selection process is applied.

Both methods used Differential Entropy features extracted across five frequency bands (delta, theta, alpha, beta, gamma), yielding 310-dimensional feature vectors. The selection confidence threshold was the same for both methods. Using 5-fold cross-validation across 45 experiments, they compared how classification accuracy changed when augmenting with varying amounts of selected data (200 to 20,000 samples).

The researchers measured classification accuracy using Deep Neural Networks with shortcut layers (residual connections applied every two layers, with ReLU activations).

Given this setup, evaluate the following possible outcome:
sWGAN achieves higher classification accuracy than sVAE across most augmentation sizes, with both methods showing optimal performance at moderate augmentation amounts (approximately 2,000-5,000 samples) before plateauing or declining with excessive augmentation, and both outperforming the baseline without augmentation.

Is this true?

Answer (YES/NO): NO